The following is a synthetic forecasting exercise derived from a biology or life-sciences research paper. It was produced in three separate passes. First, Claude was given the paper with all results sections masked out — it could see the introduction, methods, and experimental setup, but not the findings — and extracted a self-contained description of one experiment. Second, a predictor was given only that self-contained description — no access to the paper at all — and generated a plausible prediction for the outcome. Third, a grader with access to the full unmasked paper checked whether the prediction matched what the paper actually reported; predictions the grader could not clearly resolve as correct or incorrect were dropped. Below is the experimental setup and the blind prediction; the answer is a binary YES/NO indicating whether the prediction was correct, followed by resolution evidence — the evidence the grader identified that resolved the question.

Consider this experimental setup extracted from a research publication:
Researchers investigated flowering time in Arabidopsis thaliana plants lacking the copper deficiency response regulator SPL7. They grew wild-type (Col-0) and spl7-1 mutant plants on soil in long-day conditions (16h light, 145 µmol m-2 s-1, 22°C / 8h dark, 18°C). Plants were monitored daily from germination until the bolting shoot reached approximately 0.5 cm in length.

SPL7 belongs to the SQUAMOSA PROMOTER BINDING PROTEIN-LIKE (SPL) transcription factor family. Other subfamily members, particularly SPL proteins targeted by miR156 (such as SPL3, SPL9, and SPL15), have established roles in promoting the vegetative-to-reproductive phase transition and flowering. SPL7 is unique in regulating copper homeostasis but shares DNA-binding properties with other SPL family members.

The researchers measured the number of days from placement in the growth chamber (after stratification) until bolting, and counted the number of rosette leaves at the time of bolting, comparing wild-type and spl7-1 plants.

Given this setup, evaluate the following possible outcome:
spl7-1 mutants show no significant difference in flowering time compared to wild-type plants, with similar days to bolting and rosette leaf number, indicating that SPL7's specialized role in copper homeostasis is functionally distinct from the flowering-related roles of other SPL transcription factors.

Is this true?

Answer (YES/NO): NO